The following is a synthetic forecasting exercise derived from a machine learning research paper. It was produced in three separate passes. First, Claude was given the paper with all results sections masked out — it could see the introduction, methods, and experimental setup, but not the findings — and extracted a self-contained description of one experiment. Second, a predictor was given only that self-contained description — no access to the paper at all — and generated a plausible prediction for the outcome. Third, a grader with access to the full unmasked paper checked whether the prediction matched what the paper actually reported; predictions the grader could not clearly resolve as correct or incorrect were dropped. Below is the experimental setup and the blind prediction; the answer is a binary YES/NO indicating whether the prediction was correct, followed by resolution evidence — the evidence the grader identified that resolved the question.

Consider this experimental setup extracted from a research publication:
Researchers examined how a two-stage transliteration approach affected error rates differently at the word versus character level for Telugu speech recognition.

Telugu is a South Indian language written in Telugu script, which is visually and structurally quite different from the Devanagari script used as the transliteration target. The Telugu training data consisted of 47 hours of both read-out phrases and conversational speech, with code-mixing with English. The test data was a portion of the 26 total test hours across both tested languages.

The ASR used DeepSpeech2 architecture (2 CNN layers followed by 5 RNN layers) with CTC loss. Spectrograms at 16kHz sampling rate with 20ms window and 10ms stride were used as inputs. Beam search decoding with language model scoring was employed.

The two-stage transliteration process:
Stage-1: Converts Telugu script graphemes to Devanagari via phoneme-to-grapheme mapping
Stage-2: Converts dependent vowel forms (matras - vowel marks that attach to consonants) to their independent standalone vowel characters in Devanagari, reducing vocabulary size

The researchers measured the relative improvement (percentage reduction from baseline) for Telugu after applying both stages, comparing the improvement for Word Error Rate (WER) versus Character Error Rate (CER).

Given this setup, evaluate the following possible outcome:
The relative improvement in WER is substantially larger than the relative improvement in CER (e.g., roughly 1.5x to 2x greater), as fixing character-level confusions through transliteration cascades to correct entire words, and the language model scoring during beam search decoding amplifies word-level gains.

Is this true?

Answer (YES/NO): NO